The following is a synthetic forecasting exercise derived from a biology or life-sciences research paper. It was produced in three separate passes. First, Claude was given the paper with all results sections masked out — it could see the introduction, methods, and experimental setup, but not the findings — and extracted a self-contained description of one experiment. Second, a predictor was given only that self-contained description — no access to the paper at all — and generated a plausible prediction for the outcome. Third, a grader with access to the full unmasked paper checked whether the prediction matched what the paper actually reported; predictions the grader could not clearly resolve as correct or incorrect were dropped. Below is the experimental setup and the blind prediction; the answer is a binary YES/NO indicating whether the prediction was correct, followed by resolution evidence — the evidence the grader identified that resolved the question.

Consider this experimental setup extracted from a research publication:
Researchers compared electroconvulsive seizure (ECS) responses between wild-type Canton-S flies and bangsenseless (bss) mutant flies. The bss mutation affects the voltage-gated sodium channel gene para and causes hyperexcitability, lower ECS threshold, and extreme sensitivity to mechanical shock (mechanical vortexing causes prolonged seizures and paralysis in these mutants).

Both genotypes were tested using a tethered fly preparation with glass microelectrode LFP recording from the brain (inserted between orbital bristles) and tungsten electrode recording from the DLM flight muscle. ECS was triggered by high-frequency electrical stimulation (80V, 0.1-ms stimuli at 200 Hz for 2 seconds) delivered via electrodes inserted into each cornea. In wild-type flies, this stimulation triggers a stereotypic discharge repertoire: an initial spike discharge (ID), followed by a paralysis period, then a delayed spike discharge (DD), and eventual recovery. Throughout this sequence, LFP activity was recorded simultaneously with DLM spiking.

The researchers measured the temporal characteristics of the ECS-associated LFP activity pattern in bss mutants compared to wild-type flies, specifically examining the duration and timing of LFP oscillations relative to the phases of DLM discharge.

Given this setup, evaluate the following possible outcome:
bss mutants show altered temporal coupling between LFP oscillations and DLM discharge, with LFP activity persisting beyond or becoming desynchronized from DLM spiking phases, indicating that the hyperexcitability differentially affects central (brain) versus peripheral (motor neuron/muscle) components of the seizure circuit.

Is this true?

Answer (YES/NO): YES